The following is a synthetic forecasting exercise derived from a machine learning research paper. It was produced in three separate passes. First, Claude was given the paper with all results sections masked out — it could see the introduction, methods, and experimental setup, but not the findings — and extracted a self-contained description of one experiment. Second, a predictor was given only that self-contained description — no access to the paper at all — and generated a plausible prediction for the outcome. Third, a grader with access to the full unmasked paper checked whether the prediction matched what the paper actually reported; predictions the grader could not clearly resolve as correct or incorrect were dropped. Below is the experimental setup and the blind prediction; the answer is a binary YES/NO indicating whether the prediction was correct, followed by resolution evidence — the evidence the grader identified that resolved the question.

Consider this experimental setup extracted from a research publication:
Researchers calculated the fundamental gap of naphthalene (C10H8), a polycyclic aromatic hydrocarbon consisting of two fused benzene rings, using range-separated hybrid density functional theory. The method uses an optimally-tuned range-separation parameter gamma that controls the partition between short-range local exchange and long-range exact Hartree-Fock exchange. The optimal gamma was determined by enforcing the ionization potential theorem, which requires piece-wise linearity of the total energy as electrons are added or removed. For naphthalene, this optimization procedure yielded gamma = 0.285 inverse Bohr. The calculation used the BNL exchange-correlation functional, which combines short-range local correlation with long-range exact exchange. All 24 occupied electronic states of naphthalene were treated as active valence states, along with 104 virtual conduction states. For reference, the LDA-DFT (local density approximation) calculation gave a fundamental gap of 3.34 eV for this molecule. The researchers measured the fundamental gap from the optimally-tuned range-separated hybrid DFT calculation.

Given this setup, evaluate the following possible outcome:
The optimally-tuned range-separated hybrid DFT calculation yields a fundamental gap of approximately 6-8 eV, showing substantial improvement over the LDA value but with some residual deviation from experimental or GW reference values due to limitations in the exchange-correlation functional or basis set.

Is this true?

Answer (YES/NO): NO